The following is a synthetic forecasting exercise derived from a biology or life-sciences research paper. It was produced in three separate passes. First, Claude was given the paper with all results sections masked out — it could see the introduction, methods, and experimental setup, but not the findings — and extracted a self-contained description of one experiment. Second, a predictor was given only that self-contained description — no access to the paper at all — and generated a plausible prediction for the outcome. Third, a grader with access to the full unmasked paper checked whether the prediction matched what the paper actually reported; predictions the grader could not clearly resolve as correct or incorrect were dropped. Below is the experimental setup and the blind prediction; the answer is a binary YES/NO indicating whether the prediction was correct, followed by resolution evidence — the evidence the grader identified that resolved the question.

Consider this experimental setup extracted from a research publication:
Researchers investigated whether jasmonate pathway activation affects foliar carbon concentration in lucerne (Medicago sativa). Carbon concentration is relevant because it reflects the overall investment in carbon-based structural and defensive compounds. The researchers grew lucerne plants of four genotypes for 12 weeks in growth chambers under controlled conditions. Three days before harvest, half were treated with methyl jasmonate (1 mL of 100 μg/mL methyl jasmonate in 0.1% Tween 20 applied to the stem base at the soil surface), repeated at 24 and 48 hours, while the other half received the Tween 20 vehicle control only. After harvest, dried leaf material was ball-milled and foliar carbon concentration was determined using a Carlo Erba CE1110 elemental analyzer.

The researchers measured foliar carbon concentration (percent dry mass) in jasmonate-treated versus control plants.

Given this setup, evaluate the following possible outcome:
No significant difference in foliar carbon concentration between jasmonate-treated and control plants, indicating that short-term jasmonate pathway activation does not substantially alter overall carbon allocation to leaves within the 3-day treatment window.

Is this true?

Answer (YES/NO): NO